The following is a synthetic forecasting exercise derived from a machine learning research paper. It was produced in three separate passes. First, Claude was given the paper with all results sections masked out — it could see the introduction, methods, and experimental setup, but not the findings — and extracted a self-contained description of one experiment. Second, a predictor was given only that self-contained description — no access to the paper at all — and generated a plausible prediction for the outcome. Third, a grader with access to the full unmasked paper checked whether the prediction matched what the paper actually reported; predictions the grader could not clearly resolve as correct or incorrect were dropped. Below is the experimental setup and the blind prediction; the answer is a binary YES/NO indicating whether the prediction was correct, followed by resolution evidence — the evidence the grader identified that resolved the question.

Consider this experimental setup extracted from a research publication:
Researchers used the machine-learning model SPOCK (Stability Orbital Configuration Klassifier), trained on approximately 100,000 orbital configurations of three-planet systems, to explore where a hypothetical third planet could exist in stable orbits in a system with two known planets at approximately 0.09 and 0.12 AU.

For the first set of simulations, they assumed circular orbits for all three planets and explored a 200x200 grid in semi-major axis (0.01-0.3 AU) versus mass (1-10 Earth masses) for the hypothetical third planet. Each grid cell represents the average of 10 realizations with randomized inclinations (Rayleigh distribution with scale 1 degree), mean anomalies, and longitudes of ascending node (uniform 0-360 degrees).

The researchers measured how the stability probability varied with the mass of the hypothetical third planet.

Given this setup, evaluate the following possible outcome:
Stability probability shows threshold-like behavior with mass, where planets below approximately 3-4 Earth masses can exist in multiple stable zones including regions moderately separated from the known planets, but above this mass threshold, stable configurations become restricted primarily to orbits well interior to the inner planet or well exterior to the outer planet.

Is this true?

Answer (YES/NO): NO